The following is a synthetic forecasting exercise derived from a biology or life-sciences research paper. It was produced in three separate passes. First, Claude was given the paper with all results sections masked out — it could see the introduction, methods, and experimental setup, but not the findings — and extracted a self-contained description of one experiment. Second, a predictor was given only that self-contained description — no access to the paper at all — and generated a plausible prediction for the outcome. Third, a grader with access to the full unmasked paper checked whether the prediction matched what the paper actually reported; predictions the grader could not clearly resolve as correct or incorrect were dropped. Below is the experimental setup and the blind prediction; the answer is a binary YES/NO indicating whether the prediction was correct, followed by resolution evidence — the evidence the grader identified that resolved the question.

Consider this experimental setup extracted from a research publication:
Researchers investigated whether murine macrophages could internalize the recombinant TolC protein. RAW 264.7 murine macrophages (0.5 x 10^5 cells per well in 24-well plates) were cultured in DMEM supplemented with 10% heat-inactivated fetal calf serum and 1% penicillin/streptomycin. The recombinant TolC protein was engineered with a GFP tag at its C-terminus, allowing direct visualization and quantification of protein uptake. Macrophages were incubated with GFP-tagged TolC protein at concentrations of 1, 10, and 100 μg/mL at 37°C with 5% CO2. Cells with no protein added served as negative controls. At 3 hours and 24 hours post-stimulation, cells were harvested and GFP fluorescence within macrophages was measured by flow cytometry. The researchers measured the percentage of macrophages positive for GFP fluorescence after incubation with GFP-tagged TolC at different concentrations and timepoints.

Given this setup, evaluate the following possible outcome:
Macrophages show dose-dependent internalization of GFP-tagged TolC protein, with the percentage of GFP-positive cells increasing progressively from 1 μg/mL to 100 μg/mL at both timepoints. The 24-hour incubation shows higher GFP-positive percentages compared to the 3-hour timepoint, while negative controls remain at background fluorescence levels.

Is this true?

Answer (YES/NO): NO